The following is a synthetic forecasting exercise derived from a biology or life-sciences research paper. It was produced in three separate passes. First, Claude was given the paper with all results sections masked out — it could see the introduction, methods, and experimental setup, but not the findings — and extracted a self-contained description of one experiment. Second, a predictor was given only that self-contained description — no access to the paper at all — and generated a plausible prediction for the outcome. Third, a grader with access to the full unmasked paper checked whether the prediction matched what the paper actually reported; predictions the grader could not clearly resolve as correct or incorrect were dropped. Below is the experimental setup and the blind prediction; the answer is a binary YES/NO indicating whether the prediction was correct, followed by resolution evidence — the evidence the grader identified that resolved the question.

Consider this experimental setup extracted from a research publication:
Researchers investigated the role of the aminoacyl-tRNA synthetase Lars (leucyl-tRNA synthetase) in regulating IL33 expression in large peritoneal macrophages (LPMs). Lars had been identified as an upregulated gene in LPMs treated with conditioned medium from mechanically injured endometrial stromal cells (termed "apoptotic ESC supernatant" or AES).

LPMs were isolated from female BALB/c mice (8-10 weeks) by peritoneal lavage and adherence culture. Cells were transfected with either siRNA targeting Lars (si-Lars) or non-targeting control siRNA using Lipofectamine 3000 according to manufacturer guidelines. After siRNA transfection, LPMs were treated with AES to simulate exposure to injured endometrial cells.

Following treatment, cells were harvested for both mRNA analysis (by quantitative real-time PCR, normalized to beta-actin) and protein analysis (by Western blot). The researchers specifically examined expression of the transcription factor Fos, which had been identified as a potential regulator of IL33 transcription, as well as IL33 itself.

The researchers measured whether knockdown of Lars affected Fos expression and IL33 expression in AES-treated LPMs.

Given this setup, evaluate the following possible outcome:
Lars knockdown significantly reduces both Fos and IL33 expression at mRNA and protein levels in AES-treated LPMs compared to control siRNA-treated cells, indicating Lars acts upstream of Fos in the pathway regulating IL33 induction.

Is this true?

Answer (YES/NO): NO